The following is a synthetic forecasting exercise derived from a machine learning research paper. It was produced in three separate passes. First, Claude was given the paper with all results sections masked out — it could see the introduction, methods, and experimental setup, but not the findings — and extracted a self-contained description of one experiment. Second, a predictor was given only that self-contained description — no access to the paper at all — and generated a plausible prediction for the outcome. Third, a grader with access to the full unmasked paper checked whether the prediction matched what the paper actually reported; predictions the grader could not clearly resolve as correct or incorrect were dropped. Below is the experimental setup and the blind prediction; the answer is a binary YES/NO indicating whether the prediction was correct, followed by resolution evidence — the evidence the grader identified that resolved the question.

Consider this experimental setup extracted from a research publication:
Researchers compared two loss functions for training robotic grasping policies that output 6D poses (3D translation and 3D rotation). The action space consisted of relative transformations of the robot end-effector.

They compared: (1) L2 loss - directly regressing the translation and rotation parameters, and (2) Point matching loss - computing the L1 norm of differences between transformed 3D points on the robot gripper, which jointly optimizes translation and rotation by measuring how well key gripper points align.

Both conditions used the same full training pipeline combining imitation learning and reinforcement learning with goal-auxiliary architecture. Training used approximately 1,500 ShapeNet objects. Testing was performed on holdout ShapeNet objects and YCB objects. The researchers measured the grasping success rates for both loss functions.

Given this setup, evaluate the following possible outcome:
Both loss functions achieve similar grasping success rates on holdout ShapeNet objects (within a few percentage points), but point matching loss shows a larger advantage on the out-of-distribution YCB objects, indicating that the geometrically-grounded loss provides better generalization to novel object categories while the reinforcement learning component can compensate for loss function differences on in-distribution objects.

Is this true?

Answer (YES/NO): NO